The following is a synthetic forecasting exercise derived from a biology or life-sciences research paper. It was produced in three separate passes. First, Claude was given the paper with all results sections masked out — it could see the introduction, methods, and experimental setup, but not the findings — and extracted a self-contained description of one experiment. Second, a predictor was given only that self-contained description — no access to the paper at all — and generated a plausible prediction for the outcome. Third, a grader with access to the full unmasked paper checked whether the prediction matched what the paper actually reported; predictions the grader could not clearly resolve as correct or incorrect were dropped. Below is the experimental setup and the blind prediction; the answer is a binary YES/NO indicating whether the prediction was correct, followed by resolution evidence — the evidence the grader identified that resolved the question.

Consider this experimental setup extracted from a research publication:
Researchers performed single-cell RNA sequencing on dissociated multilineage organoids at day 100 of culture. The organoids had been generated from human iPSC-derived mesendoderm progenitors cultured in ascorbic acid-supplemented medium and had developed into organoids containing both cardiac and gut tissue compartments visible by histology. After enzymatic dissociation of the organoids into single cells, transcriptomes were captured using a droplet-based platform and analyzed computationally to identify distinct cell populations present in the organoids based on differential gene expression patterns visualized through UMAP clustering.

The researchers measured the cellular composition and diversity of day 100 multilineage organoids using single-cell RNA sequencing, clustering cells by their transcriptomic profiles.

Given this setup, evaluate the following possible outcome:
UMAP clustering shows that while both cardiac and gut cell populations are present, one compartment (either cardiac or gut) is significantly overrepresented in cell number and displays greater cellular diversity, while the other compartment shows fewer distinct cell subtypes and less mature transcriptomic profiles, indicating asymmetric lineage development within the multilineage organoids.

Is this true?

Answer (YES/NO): NO